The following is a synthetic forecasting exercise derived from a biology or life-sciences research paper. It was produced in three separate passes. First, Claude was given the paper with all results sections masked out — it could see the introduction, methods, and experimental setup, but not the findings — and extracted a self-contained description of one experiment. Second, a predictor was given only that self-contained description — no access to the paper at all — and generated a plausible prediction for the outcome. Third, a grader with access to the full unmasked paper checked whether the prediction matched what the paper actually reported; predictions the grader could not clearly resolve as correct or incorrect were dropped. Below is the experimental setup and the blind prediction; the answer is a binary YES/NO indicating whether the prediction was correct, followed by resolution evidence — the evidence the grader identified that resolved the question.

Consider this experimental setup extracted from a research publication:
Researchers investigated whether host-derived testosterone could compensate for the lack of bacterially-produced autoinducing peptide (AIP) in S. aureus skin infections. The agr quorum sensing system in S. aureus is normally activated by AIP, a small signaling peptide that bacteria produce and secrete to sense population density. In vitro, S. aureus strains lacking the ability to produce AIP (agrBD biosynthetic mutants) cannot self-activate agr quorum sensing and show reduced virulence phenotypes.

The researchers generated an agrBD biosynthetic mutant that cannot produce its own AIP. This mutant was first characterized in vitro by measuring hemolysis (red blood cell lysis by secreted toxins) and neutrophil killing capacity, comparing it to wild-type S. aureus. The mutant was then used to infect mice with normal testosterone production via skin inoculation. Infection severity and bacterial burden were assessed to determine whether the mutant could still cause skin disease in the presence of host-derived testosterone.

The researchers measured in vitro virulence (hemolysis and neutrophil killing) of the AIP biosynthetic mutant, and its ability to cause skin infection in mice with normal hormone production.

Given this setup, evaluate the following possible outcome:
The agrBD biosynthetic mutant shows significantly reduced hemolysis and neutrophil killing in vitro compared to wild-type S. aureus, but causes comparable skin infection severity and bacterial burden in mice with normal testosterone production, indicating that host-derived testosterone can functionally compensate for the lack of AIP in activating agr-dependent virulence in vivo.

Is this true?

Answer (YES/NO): YES